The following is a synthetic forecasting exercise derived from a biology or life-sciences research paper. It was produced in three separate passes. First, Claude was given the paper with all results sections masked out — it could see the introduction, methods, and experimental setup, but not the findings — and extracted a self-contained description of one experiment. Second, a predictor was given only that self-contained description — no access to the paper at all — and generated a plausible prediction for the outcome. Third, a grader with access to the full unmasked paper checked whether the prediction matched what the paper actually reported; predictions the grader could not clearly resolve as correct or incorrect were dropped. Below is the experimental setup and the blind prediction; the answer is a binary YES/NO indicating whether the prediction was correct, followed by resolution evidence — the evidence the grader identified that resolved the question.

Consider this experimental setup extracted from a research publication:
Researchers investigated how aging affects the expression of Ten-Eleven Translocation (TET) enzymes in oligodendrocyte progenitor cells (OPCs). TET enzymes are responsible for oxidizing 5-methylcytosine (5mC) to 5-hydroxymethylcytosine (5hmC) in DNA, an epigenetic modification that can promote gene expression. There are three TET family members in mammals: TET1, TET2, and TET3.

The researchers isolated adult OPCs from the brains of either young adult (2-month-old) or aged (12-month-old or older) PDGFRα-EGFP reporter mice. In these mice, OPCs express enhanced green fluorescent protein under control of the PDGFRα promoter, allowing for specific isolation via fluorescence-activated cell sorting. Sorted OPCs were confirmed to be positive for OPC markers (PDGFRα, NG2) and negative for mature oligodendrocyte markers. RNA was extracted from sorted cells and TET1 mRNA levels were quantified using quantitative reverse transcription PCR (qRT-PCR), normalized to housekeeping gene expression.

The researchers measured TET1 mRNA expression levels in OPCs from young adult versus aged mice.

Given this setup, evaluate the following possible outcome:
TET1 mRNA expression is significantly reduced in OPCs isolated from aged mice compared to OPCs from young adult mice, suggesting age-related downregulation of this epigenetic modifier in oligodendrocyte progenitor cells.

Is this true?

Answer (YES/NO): YES